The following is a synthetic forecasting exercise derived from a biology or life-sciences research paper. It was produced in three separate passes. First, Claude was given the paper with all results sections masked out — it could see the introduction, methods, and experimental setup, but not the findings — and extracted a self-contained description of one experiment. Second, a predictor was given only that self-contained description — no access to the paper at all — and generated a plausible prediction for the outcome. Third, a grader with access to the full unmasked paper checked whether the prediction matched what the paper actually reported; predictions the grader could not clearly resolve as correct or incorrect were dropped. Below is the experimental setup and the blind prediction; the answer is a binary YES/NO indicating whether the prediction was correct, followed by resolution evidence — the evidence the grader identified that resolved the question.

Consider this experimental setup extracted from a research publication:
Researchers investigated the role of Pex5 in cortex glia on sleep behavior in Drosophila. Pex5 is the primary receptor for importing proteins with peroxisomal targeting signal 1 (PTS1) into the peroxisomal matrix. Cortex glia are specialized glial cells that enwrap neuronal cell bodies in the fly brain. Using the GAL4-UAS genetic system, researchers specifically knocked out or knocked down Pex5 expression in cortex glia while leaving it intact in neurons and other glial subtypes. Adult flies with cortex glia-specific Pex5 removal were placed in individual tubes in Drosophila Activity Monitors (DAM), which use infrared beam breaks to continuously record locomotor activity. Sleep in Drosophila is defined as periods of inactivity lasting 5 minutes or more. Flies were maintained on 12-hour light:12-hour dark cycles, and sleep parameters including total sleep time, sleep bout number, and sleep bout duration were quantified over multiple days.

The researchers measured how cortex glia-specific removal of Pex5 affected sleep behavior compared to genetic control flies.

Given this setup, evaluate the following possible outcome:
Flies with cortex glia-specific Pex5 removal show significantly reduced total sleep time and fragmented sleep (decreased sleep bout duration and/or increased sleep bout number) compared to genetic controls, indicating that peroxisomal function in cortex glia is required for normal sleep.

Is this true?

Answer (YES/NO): YES